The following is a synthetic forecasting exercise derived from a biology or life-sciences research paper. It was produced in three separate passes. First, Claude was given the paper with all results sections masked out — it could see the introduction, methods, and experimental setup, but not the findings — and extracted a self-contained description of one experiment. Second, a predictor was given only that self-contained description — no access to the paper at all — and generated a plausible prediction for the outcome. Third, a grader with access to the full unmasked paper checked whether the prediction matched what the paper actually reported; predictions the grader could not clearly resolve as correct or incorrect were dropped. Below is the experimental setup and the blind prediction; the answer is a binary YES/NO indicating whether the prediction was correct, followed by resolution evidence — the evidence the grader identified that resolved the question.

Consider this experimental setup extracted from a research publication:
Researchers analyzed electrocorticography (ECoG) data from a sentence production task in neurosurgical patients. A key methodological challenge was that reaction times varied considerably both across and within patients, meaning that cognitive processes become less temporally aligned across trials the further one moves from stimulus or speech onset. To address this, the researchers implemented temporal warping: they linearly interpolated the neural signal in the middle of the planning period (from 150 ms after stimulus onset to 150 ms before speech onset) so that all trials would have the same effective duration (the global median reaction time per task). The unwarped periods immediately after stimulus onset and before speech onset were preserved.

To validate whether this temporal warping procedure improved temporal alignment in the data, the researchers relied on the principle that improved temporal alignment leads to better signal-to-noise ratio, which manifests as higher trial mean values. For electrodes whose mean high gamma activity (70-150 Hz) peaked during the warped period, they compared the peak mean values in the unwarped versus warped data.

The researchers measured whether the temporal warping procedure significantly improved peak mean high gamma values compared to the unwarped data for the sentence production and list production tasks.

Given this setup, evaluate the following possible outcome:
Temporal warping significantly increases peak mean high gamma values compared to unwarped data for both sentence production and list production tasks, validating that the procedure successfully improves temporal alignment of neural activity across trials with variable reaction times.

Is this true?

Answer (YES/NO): YES